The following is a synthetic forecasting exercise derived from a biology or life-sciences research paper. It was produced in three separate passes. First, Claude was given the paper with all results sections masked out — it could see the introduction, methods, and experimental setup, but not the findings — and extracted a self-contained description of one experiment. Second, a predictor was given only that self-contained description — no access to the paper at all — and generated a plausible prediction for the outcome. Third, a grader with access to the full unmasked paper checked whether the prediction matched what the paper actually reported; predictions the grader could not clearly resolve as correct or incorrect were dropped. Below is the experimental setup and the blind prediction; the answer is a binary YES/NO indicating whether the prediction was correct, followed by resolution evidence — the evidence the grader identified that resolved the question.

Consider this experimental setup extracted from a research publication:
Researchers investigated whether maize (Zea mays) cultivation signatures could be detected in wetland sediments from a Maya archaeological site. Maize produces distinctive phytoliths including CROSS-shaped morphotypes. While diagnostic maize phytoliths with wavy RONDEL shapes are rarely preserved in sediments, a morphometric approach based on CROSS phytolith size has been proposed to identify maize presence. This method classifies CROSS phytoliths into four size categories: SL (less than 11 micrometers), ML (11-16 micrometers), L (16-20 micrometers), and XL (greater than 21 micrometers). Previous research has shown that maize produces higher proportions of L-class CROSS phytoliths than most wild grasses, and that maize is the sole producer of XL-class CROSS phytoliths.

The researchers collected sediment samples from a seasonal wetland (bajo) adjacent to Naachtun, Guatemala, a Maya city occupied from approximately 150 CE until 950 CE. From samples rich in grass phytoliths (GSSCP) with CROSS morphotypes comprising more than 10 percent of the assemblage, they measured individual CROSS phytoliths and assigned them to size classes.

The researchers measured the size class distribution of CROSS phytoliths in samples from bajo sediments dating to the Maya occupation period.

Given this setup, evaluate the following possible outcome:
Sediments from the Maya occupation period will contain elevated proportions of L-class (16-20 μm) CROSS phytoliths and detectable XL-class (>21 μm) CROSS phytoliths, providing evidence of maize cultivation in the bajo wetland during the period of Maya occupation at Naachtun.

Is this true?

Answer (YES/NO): YES